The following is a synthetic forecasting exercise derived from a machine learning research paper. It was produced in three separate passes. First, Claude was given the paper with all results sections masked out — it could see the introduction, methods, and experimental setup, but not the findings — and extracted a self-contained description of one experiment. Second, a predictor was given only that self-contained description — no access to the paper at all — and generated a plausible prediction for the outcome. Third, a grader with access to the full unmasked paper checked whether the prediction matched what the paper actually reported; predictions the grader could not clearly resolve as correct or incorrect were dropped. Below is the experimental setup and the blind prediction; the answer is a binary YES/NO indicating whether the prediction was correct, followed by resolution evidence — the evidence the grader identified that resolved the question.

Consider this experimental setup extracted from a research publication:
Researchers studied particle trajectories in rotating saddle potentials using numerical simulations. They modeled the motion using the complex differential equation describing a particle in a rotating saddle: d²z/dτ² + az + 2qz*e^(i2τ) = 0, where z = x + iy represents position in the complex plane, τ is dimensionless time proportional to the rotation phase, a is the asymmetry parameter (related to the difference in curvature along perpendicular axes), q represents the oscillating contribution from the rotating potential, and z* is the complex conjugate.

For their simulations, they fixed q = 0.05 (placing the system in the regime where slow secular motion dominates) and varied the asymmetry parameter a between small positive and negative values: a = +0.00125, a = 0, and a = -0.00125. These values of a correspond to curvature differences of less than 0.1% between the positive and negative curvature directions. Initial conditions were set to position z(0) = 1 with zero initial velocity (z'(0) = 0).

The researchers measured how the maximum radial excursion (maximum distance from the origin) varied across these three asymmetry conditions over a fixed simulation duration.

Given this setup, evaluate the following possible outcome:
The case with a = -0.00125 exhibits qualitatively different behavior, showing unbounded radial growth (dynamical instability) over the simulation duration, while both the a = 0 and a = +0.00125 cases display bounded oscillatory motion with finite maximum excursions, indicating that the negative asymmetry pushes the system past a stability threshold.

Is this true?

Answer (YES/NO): NO